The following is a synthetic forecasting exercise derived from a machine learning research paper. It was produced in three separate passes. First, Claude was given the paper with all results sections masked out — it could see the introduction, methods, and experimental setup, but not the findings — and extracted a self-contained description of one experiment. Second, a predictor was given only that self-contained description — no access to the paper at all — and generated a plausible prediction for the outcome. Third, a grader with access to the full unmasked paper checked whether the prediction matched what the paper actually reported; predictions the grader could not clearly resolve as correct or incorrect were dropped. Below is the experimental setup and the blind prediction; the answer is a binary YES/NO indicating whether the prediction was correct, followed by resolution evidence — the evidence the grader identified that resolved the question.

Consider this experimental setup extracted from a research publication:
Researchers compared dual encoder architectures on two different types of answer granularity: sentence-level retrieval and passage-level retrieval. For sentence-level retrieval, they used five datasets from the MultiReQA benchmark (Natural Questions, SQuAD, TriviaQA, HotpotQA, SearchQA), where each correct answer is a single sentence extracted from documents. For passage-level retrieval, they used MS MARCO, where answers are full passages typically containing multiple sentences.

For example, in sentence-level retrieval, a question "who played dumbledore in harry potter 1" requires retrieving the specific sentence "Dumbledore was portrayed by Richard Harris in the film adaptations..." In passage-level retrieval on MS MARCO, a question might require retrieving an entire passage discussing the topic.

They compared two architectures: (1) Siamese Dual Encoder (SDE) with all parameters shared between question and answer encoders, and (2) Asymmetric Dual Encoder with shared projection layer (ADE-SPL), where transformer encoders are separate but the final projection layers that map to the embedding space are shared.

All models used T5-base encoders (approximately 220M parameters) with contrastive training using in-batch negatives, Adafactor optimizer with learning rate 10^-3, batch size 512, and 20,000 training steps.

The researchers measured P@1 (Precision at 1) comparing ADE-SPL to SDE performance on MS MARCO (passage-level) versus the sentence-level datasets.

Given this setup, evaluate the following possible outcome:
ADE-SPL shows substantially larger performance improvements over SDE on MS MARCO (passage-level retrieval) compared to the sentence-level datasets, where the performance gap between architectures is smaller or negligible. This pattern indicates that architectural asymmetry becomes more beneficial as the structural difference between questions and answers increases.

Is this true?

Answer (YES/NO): NO